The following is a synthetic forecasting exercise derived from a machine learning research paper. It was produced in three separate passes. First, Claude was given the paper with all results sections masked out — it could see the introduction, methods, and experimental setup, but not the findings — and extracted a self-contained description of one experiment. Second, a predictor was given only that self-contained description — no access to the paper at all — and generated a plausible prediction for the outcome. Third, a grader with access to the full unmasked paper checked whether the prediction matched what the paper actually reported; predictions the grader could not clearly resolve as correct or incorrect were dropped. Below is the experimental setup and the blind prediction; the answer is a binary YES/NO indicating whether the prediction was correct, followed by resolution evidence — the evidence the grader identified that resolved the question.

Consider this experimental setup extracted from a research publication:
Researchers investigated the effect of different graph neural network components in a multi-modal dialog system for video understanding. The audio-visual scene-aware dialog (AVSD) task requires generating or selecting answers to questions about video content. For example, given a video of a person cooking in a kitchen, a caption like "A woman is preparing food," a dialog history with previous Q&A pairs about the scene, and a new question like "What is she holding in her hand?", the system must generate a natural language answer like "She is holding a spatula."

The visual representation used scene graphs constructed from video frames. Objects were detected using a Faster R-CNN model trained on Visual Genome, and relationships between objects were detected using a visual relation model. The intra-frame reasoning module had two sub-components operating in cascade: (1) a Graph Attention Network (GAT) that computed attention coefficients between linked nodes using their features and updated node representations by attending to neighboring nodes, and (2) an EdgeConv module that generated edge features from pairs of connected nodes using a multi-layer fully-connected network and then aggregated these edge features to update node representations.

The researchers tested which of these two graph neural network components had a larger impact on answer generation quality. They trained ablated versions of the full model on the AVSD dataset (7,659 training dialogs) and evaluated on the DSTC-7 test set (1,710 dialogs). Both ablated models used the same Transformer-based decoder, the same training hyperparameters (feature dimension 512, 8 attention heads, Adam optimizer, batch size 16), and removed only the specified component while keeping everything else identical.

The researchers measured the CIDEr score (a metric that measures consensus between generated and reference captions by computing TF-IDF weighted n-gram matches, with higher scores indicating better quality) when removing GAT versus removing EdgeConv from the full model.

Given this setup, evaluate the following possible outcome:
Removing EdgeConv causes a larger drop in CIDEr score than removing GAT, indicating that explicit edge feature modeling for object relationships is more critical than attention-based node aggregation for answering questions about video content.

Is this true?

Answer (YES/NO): NO